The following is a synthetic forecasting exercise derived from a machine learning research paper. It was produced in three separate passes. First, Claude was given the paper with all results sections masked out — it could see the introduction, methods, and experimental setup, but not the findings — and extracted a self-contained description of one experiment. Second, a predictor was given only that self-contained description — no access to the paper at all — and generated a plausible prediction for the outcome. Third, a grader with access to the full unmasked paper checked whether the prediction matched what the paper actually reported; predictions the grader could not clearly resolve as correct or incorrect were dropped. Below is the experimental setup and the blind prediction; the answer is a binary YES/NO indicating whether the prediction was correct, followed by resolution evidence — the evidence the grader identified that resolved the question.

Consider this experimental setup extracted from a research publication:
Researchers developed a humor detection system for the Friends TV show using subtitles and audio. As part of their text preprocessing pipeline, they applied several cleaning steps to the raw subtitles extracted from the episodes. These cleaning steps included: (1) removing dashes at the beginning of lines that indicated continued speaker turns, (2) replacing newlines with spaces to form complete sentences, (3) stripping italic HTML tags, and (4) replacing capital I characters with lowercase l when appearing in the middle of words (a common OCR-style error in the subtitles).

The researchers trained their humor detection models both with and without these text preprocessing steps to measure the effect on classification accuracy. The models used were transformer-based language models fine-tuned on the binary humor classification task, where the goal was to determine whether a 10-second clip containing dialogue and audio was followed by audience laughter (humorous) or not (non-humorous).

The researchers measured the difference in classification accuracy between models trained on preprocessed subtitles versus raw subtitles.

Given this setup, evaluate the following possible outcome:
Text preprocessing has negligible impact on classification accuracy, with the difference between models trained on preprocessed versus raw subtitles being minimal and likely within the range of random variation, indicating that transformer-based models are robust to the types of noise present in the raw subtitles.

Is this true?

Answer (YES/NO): NO